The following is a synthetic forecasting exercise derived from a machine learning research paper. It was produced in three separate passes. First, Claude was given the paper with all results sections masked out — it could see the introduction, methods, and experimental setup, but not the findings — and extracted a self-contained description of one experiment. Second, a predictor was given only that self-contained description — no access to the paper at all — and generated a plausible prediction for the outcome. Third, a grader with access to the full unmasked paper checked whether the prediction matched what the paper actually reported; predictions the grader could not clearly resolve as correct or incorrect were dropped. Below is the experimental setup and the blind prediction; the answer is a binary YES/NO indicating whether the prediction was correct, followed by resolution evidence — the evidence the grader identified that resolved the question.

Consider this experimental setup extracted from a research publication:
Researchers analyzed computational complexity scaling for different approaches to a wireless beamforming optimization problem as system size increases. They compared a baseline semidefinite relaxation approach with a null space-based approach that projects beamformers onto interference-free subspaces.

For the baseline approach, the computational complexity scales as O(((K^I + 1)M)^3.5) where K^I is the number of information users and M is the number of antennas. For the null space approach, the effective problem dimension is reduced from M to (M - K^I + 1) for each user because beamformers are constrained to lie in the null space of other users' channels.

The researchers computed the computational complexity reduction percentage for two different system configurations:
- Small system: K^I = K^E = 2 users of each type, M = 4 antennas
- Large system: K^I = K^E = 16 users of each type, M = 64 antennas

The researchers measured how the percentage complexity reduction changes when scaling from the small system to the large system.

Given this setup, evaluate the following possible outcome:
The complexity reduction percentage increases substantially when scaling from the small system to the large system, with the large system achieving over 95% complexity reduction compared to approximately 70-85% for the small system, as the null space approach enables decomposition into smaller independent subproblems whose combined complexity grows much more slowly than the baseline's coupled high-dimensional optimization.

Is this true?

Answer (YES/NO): NO